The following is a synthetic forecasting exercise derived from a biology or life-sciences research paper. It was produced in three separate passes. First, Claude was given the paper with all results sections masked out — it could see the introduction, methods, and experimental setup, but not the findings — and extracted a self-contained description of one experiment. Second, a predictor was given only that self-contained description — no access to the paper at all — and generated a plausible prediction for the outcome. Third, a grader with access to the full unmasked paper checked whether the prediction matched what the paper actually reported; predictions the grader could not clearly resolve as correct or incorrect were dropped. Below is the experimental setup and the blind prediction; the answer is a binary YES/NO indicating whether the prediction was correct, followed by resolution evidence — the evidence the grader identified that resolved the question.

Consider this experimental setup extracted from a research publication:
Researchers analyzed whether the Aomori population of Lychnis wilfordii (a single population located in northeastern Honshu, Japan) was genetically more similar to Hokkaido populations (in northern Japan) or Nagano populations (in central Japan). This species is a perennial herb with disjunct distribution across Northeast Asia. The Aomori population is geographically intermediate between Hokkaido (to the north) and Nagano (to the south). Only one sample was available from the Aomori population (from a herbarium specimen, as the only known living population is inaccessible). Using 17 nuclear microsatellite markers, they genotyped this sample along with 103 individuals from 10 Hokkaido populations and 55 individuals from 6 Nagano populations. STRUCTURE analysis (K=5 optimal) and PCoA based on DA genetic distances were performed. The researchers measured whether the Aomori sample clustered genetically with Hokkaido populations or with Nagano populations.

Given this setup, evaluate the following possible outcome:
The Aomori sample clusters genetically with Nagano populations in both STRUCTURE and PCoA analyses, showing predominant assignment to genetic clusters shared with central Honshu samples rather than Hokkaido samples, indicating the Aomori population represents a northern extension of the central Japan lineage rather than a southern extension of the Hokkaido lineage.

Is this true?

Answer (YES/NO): NO